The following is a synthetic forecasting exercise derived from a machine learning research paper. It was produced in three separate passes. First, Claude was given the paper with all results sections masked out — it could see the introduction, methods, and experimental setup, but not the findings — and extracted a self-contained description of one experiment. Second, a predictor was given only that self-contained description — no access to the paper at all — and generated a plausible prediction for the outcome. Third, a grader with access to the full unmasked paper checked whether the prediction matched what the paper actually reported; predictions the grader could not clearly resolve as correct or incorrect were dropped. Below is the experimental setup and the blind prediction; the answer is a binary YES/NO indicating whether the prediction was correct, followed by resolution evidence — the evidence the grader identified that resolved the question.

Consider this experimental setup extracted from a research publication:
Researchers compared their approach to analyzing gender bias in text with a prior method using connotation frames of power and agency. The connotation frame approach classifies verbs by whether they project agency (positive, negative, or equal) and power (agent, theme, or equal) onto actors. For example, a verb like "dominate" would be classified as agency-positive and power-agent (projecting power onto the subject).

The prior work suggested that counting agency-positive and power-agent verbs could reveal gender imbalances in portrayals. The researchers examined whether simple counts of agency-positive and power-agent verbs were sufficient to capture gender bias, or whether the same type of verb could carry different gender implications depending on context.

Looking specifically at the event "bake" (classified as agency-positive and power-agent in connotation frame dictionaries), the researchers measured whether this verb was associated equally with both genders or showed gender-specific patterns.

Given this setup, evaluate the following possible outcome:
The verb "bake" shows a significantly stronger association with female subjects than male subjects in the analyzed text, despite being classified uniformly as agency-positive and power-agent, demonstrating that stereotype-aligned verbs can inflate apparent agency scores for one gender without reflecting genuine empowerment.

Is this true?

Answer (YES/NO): YES